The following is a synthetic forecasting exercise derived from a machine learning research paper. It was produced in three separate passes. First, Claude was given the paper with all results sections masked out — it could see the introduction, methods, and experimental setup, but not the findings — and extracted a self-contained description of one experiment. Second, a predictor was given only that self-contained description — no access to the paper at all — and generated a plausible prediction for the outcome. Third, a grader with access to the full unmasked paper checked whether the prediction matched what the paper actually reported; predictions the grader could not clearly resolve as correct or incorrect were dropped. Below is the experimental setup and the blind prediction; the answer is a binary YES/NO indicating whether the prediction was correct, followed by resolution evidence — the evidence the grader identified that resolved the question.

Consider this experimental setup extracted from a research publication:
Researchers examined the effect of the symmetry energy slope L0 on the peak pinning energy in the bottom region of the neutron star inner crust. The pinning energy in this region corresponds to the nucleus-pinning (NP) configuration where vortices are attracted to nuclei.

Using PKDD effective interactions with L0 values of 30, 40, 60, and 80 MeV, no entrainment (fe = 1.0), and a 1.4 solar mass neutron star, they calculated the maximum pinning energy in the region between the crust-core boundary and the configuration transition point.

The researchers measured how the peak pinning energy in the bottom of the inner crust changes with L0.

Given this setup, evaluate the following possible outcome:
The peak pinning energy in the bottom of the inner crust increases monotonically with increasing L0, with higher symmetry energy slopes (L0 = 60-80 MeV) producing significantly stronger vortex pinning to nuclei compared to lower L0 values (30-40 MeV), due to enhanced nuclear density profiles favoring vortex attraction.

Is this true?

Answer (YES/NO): NO